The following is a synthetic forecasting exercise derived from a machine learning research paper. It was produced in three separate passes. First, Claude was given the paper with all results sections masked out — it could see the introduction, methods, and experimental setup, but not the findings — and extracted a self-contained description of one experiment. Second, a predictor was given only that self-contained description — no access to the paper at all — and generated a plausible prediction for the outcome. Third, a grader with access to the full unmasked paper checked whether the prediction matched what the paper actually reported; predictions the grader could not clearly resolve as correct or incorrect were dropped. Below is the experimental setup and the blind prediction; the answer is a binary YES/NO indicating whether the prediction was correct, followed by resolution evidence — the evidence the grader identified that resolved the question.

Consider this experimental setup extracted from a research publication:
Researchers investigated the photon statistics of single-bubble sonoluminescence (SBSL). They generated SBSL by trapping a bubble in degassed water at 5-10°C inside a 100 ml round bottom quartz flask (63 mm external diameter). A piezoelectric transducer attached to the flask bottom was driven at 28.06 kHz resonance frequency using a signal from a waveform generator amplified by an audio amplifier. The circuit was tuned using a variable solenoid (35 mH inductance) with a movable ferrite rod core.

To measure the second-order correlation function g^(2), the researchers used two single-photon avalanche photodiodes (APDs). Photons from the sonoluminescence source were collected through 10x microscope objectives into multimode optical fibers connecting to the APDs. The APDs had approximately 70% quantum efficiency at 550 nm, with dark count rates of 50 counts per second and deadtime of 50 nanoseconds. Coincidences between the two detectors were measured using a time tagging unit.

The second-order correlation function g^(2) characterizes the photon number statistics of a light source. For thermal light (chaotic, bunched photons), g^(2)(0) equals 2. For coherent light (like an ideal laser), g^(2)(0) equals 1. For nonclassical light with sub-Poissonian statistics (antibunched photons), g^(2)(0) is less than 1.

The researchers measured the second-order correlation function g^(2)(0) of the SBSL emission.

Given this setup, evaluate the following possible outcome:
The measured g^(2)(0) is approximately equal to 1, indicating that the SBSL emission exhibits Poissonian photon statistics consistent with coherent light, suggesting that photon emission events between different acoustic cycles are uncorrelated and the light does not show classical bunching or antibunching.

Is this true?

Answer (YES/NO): NO